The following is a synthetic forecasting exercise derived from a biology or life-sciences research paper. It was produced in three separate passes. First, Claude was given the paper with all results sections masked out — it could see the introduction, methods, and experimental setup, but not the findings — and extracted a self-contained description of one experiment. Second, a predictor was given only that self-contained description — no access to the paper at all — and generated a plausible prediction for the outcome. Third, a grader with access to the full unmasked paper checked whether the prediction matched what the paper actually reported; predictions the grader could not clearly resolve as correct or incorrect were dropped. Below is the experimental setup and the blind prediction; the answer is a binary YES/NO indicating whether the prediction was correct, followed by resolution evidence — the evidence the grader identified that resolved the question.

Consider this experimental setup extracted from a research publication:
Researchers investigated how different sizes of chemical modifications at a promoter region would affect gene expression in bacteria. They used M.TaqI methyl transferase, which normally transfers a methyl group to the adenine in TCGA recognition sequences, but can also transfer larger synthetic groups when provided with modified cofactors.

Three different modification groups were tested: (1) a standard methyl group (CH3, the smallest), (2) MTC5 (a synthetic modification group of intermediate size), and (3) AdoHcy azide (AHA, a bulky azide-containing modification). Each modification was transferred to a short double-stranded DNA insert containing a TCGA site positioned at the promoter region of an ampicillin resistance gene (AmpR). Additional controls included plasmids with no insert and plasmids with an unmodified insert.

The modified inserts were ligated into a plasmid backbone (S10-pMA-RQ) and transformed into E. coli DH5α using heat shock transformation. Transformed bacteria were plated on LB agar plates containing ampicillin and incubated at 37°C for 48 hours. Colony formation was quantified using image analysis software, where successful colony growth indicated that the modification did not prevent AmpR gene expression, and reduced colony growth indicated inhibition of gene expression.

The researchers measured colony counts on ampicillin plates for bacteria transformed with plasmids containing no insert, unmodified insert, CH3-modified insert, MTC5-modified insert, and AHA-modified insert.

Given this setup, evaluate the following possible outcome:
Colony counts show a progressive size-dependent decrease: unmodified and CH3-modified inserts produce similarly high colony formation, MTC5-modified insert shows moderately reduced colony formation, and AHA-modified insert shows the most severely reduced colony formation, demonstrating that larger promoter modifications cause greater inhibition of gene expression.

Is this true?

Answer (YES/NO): NO